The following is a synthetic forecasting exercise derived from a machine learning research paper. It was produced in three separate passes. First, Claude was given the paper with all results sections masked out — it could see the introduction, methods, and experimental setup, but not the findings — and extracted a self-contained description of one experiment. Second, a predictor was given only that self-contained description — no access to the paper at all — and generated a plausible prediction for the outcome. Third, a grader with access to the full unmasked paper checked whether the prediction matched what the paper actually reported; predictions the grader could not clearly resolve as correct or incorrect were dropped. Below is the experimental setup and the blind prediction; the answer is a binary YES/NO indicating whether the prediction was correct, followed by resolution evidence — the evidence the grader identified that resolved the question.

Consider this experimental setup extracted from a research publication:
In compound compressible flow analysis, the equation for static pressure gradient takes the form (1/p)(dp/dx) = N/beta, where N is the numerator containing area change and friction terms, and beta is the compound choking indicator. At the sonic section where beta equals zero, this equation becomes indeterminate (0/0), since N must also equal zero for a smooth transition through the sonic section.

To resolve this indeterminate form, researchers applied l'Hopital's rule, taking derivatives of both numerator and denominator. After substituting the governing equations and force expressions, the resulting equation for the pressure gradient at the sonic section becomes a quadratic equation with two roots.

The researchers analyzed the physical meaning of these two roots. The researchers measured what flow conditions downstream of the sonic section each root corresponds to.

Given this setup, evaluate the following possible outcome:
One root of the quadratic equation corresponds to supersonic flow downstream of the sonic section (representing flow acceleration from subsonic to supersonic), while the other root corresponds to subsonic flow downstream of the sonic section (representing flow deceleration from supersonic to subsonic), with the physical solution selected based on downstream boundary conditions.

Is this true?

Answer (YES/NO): YES